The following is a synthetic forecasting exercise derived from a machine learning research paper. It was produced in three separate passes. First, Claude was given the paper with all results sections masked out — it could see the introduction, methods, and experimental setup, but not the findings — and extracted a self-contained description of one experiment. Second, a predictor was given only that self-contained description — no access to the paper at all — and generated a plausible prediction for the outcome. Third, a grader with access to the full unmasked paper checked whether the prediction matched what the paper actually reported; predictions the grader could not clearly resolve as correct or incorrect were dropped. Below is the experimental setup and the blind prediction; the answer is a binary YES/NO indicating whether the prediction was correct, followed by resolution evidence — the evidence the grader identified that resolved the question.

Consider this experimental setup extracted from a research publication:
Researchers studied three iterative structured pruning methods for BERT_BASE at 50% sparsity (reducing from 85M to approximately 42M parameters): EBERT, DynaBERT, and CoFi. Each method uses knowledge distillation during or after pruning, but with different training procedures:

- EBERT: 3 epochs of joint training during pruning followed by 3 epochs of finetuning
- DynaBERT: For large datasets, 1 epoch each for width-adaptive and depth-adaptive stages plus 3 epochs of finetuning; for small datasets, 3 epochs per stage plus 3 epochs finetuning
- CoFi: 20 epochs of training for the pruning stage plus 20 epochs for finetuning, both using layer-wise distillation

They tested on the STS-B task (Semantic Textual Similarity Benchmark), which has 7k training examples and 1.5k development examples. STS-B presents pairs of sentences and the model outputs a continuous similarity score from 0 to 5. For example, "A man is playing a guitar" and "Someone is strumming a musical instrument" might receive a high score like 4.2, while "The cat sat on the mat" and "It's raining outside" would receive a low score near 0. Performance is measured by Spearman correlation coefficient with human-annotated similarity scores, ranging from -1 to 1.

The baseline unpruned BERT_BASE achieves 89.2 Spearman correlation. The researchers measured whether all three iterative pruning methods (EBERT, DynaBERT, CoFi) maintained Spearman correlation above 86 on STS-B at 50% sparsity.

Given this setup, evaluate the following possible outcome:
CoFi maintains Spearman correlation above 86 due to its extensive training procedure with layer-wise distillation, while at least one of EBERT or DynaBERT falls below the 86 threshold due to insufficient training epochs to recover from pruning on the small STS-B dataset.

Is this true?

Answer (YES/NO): NO